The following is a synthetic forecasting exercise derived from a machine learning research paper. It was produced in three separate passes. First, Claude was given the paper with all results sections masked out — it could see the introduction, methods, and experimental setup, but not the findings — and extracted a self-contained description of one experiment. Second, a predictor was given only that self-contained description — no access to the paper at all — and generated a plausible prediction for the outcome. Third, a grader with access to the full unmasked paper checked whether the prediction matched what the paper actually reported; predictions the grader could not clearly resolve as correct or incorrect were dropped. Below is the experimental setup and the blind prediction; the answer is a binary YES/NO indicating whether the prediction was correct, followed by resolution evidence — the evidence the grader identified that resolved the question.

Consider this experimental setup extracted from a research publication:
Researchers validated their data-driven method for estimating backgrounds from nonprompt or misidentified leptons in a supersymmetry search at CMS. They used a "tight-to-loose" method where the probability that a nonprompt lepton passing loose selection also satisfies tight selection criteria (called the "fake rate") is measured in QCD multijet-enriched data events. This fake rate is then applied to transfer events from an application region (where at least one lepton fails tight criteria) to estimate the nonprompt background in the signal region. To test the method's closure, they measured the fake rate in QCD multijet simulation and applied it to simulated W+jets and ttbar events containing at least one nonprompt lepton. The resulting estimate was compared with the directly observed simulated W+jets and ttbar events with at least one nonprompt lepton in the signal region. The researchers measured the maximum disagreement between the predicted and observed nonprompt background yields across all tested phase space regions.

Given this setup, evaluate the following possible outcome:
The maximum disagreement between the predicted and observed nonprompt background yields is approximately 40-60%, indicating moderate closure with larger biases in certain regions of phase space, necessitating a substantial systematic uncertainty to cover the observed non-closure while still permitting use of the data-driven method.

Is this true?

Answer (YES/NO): NO